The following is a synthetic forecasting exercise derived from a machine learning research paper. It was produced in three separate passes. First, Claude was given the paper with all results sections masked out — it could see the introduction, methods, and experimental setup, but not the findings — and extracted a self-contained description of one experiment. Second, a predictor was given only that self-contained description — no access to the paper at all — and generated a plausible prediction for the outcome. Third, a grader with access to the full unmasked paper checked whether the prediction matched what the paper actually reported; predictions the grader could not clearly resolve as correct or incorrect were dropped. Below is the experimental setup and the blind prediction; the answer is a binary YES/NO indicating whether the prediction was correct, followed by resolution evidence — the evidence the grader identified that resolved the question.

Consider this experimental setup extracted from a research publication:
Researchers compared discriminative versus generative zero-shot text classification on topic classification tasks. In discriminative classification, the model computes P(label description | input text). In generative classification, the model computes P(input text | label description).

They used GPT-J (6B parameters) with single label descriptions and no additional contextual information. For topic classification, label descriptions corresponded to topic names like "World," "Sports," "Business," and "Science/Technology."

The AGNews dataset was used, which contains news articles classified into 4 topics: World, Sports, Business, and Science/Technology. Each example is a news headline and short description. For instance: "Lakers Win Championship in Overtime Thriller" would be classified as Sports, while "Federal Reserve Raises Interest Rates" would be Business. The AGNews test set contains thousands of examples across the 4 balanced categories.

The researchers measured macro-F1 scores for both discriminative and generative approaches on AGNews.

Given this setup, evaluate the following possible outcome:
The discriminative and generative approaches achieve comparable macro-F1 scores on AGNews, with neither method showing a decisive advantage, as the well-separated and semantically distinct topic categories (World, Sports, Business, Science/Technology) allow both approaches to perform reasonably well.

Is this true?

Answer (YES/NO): NO